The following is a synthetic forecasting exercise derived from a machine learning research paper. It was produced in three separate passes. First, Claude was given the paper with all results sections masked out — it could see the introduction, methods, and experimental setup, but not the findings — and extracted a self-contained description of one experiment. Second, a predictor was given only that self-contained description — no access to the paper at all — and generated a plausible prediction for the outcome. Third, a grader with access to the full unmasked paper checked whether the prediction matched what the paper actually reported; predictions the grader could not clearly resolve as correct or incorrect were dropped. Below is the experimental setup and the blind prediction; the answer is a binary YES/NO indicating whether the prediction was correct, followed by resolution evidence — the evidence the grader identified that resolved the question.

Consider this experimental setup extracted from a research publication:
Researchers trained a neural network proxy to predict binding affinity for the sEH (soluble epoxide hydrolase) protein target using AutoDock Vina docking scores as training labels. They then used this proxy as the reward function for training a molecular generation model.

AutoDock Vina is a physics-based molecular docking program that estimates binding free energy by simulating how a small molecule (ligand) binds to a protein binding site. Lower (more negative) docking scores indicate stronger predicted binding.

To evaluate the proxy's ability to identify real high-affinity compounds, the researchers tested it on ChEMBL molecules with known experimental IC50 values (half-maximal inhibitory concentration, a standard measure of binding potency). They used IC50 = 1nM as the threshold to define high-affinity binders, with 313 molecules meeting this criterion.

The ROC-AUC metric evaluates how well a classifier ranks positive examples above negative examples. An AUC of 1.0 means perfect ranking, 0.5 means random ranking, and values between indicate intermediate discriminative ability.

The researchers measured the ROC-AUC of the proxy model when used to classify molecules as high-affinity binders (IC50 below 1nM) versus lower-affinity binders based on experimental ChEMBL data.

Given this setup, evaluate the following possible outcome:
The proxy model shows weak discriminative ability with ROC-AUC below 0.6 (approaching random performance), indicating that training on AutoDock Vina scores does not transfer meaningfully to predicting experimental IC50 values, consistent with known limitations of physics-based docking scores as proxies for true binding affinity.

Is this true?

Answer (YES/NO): NO